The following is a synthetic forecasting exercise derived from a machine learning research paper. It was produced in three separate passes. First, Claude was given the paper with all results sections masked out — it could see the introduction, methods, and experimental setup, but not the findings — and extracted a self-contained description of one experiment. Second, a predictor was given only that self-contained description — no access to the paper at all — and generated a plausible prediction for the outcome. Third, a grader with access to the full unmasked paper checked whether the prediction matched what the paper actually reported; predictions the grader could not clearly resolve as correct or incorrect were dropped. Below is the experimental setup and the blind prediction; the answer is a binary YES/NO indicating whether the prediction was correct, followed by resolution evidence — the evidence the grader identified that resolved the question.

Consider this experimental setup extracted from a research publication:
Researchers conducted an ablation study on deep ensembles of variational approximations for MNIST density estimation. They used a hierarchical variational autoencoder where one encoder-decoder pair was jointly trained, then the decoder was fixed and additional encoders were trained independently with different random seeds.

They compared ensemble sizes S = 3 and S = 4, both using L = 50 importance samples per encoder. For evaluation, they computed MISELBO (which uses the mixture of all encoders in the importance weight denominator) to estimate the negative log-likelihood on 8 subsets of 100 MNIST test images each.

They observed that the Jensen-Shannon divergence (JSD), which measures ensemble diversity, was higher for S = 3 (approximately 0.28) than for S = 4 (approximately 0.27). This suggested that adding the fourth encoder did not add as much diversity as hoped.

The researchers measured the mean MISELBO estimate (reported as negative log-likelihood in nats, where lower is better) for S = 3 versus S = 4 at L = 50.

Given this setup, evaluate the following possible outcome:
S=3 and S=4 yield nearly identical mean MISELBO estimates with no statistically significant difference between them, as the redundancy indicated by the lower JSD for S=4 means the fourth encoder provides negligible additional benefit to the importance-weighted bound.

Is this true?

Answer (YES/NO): YES